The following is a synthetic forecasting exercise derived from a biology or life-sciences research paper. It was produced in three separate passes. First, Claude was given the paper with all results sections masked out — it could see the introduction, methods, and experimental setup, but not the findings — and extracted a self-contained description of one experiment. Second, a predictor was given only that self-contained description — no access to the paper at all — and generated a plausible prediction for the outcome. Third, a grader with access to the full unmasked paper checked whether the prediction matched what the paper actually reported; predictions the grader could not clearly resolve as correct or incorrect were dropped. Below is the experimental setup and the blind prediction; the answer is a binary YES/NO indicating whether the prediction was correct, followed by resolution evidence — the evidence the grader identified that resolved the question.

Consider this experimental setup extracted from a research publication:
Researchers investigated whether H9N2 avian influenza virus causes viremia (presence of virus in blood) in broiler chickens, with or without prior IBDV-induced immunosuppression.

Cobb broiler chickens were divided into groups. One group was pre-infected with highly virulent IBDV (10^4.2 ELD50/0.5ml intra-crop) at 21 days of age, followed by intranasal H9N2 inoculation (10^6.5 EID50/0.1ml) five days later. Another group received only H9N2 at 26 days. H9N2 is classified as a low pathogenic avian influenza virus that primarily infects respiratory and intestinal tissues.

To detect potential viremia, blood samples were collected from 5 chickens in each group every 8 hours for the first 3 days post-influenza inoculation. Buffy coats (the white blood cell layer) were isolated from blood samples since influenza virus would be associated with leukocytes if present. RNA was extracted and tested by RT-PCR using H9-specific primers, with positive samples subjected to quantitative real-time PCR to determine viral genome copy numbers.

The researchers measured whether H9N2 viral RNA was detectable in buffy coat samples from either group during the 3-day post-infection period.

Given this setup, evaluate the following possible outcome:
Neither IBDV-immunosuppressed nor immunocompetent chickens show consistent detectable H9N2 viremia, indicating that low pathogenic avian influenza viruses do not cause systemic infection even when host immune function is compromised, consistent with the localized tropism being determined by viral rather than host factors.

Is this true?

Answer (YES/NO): YES